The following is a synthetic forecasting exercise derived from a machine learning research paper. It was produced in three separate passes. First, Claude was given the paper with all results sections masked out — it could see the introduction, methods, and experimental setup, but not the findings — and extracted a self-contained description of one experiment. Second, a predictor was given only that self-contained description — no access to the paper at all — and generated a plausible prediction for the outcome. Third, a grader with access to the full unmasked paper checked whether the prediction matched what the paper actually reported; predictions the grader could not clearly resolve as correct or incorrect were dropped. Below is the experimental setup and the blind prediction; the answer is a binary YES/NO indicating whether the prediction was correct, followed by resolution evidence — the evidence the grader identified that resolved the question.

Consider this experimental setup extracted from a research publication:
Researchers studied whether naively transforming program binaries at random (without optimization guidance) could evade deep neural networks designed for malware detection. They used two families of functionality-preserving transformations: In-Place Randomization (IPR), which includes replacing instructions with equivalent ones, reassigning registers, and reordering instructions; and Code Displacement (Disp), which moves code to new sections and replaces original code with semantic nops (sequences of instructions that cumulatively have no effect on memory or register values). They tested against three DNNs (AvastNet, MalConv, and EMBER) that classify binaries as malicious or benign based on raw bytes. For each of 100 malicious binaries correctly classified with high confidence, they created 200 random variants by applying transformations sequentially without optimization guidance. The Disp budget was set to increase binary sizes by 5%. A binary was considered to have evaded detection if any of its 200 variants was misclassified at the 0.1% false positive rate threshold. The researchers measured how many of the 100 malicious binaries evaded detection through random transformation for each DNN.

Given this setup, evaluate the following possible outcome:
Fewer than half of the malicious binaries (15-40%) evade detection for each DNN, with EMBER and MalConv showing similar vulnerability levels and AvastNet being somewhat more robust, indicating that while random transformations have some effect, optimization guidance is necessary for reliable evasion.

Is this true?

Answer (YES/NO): NO